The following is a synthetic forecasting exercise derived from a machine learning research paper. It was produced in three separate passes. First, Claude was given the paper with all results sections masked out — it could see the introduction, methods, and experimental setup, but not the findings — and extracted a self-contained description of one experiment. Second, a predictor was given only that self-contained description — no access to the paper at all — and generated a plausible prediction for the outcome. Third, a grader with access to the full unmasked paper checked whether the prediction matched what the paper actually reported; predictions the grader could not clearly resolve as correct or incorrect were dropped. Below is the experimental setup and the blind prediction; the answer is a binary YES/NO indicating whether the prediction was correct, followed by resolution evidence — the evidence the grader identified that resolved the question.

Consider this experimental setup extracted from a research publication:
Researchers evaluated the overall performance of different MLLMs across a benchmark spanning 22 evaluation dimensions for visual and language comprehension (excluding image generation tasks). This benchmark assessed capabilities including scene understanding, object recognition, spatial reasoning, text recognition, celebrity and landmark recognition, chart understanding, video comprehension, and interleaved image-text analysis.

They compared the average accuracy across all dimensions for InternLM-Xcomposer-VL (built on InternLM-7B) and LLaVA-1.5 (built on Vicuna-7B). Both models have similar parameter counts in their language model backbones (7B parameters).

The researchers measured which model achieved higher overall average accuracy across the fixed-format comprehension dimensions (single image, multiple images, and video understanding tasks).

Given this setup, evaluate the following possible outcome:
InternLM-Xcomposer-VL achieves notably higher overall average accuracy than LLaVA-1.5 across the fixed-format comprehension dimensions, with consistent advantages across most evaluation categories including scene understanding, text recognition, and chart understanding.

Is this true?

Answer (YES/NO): NO